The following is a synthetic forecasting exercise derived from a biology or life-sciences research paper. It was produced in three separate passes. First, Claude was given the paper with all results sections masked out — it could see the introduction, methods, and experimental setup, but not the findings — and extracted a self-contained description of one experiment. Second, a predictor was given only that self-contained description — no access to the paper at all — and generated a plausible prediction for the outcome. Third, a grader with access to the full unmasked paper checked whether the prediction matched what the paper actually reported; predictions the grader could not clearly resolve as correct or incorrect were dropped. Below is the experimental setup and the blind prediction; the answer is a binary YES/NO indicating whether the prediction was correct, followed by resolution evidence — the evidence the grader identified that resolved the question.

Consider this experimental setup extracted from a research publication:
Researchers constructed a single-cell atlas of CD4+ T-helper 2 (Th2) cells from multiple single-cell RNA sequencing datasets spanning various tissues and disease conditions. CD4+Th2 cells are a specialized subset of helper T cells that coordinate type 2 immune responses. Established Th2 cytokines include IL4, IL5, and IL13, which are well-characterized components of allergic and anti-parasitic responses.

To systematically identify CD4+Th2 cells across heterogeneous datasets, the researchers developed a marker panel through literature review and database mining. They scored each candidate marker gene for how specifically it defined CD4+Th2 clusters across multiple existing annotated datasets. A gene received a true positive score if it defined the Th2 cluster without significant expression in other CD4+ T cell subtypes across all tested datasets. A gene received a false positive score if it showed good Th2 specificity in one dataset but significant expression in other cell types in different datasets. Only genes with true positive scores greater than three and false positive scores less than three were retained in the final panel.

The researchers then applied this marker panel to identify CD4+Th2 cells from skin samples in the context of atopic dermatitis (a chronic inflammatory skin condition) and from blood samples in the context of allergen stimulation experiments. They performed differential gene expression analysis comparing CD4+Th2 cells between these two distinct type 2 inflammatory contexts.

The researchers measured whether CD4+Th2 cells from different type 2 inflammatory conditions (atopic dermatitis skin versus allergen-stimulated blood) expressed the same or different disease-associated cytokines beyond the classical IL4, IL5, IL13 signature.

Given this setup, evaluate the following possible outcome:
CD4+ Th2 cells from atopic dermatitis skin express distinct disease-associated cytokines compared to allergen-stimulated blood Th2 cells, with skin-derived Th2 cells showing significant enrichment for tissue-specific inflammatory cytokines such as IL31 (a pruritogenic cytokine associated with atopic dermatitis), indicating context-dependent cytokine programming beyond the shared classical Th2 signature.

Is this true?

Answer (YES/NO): NO